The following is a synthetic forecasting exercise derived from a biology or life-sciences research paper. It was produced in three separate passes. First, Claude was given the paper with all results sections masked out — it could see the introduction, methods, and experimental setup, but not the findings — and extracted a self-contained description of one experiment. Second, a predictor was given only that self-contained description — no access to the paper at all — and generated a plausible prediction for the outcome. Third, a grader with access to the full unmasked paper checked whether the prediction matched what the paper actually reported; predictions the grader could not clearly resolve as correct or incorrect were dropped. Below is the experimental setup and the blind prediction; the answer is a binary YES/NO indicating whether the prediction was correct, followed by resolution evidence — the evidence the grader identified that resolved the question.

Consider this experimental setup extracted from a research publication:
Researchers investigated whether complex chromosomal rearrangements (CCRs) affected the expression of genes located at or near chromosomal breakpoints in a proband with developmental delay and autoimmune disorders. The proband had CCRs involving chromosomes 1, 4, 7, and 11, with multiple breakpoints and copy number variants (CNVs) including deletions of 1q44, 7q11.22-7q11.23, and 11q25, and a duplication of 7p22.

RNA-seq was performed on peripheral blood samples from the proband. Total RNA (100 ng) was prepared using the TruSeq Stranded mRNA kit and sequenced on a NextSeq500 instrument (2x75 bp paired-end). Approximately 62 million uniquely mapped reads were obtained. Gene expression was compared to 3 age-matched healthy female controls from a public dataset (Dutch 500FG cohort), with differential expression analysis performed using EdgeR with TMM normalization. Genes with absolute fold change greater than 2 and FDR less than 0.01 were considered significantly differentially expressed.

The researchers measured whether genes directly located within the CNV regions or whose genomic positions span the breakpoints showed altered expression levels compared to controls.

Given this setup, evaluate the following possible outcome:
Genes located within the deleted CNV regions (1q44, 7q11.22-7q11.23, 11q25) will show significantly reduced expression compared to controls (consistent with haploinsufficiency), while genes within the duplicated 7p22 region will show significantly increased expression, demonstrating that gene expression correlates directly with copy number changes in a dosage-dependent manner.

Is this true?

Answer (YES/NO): NO